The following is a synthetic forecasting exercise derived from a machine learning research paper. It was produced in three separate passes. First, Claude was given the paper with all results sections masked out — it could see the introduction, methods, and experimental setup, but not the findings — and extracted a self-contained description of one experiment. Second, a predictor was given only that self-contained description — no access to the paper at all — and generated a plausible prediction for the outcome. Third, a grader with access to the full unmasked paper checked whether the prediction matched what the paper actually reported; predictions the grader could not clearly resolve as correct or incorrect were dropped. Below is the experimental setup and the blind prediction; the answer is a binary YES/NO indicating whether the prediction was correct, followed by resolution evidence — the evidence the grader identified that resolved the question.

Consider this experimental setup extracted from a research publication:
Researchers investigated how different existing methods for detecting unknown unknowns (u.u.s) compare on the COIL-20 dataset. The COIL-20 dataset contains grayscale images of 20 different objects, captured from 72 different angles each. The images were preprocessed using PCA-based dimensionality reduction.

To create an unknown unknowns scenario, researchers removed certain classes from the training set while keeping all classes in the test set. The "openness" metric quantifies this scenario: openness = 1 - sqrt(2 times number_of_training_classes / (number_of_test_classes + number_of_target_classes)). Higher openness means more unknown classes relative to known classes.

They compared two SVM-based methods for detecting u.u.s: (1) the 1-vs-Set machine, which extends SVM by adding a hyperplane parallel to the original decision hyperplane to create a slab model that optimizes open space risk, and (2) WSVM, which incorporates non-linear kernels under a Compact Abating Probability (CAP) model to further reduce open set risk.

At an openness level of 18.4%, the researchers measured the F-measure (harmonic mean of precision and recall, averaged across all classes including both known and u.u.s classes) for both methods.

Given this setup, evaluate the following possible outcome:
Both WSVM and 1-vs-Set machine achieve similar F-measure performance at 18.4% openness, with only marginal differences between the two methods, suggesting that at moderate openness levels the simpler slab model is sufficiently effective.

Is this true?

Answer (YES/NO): NO